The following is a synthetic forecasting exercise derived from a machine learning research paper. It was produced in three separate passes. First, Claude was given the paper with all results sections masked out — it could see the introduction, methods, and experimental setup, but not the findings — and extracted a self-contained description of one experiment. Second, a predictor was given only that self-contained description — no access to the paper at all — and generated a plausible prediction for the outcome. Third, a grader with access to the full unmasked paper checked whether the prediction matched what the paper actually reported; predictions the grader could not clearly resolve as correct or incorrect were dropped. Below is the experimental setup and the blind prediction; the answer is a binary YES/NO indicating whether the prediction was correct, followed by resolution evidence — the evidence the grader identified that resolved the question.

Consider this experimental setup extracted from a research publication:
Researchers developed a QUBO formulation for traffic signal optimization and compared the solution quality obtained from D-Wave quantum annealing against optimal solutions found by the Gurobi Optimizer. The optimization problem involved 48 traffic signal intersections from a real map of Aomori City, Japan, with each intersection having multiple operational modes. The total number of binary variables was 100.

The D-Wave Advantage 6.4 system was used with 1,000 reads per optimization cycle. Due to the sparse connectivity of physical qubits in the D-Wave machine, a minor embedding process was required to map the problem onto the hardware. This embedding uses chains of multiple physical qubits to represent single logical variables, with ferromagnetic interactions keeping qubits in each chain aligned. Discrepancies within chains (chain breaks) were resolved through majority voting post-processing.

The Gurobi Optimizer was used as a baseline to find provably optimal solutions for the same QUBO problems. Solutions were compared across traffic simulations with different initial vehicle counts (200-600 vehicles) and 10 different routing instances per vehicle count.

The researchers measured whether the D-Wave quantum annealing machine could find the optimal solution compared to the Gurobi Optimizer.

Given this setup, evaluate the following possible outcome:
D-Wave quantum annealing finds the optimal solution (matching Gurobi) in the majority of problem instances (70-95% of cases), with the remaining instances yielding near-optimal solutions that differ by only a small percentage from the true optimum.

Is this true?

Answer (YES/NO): NO